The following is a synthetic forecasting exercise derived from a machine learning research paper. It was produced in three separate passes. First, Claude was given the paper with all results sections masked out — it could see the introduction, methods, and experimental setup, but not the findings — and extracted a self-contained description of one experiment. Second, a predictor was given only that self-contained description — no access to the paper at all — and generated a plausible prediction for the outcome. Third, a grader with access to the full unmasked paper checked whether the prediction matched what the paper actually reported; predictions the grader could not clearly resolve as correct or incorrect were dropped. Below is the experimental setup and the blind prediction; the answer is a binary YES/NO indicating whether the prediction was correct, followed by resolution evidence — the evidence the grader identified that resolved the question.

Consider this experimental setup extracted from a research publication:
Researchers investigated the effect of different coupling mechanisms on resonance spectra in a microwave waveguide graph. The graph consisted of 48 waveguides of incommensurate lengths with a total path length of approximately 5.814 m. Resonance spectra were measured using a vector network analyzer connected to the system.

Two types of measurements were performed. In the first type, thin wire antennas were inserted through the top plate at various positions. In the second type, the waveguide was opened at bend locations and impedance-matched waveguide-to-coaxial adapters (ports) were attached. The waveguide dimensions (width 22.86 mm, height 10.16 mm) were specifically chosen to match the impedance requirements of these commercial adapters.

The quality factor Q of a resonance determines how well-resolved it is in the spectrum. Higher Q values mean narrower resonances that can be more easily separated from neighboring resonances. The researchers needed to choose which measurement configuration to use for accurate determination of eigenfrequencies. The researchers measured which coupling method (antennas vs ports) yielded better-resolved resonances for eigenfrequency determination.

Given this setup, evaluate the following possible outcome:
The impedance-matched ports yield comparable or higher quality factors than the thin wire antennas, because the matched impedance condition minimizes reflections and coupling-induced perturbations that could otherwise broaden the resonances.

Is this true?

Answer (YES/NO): NO